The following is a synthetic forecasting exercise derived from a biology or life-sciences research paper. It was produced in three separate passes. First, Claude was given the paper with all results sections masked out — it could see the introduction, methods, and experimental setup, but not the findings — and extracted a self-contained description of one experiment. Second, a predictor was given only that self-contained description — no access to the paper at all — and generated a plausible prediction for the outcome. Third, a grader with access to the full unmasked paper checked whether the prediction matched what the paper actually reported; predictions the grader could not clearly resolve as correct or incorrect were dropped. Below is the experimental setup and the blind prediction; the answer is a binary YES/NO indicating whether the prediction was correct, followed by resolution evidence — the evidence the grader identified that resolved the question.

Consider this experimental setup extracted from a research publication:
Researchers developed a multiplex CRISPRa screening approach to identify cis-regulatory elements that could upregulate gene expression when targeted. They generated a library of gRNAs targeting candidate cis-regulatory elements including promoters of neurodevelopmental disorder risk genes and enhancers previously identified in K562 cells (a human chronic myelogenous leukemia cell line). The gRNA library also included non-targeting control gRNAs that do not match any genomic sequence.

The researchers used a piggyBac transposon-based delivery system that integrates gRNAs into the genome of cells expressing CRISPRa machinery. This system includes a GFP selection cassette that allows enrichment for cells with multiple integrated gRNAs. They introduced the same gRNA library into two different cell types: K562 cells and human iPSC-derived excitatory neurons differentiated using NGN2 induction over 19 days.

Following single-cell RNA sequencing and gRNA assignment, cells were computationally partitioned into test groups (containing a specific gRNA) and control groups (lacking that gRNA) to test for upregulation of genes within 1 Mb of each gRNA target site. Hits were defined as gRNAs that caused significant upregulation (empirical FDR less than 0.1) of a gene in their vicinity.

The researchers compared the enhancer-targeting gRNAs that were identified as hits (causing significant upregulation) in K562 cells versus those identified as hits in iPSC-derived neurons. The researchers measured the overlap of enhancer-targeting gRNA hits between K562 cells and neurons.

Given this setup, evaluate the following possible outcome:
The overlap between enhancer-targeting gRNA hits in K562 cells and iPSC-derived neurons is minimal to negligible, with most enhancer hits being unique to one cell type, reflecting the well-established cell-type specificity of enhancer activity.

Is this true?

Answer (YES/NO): YES